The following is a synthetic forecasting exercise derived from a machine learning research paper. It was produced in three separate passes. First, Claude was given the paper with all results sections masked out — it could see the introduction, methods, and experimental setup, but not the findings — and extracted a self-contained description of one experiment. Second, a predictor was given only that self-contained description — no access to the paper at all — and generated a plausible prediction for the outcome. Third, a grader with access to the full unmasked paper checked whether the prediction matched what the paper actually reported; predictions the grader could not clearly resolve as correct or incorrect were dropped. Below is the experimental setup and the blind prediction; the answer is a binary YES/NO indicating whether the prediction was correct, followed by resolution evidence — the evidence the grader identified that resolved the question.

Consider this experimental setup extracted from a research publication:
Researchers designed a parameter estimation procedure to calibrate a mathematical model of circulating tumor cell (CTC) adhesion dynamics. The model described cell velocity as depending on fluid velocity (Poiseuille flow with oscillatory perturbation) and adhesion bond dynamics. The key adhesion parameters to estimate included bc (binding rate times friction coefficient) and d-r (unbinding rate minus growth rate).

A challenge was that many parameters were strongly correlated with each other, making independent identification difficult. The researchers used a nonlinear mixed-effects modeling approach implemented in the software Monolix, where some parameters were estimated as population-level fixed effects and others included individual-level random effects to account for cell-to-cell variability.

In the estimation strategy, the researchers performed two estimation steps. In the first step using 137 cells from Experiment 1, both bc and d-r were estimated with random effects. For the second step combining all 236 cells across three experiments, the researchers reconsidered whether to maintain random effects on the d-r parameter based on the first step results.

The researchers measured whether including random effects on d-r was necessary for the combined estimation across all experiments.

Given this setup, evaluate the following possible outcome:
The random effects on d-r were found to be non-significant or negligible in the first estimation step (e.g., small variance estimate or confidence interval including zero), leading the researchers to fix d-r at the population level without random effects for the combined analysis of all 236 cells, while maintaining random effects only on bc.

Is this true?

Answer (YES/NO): YES